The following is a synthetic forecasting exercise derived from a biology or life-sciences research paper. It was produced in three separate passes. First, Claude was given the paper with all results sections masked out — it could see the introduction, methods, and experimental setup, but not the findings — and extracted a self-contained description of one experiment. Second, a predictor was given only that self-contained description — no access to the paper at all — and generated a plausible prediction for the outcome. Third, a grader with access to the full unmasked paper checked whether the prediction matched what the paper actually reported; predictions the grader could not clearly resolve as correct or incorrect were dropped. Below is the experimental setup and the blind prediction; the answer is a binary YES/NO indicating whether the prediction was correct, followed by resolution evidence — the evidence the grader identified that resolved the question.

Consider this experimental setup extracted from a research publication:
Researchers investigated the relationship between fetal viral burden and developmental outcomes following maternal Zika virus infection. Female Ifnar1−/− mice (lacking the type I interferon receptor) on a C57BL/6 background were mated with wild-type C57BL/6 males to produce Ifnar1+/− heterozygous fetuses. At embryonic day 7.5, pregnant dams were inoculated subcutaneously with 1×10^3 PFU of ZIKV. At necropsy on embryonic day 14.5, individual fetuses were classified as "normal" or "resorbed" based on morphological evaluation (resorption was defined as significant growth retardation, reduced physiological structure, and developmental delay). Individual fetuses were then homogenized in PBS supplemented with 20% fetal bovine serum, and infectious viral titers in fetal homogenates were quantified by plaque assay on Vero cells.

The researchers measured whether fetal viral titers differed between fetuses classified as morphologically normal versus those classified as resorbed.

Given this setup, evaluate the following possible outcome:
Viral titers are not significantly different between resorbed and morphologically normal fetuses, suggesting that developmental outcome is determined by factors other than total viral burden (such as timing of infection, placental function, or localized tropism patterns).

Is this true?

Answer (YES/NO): YES